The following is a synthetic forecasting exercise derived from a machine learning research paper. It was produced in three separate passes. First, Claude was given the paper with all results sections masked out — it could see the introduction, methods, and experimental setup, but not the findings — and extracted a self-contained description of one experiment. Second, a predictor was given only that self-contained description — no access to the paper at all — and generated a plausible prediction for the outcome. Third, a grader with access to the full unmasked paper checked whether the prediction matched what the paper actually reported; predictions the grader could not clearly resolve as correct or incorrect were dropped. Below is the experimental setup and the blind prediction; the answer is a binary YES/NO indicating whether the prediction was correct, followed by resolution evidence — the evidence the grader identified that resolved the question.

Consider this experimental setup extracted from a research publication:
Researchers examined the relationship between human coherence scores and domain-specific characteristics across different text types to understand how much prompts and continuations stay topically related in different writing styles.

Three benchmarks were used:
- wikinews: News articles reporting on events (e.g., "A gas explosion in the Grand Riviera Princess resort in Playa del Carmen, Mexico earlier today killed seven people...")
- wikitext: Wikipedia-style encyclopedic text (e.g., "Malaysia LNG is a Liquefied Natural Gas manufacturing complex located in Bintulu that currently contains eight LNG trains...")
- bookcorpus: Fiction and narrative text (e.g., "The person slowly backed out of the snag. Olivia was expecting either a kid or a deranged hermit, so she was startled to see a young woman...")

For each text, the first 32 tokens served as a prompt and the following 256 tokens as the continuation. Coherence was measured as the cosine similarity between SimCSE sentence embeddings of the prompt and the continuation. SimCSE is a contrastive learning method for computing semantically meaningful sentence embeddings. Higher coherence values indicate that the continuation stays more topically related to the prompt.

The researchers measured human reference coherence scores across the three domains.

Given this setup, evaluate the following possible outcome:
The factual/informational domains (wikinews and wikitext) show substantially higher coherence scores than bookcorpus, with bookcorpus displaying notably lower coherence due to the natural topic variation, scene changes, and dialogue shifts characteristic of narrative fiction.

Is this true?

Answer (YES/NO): YES